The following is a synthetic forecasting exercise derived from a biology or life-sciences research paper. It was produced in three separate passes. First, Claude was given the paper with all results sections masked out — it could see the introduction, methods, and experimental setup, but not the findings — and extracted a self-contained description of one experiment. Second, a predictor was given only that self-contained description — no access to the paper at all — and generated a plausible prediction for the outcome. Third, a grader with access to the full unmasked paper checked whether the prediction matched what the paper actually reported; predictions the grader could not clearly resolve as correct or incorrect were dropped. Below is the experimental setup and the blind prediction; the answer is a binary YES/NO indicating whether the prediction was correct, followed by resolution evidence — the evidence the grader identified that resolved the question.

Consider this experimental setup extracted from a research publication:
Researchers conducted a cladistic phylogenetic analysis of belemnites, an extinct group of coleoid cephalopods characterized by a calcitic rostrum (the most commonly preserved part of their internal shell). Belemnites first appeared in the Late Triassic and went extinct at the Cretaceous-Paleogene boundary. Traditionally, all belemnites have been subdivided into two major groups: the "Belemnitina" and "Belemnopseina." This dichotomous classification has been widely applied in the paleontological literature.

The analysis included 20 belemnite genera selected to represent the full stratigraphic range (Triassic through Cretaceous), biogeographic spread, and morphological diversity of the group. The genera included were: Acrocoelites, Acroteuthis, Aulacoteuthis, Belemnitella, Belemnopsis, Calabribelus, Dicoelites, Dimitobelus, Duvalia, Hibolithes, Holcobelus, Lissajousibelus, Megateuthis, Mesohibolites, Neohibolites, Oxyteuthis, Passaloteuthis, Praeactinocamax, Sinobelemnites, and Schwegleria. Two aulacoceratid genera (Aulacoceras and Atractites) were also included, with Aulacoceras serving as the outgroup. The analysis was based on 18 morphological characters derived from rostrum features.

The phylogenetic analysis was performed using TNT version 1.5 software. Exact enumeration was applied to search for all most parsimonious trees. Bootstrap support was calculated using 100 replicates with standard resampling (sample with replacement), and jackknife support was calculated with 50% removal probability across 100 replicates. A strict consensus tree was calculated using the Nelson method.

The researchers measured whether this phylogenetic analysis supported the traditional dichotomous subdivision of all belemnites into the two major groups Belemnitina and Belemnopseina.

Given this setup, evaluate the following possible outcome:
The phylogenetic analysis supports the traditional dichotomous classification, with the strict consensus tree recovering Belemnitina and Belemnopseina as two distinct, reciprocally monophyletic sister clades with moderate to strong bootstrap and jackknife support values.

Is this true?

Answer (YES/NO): NO